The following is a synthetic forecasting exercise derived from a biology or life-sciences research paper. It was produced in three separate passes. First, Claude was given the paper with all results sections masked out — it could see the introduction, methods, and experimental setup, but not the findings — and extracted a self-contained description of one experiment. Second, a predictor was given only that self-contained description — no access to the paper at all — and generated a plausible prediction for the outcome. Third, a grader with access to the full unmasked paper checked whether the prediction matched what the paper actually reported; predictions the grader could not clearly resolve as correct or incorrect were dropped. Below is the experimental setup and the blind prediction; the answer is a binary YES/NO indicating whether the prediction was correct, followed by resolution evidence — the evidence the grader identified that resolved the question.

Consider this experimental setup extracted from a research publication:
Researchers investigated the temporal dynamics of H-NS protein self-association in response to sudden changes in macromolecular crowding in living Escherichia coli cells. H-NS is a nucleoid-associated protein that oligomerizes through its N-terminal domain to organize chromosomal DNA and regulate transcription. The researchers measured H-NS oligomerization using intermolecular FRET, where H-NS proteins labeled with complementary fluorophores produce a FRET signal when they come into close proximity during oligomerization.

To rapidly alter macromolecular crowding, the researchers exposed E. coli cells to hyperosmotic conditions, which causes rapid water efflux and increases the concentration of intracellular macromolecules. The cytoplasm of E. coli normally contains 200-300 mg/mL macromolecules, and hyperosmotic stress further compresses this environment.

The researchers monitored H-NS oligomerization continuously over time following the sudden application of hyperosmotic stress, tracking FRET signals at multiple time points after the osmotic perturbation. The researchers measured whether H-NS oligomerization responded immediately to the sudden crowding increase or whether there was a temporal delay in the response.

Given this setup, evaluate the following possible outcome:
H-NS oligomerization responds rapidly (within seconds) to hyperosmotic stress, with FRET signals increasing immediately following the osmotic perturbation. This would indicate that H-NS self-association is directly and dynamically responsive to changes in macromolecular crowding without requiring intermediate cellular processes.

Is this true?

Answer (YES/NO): NO